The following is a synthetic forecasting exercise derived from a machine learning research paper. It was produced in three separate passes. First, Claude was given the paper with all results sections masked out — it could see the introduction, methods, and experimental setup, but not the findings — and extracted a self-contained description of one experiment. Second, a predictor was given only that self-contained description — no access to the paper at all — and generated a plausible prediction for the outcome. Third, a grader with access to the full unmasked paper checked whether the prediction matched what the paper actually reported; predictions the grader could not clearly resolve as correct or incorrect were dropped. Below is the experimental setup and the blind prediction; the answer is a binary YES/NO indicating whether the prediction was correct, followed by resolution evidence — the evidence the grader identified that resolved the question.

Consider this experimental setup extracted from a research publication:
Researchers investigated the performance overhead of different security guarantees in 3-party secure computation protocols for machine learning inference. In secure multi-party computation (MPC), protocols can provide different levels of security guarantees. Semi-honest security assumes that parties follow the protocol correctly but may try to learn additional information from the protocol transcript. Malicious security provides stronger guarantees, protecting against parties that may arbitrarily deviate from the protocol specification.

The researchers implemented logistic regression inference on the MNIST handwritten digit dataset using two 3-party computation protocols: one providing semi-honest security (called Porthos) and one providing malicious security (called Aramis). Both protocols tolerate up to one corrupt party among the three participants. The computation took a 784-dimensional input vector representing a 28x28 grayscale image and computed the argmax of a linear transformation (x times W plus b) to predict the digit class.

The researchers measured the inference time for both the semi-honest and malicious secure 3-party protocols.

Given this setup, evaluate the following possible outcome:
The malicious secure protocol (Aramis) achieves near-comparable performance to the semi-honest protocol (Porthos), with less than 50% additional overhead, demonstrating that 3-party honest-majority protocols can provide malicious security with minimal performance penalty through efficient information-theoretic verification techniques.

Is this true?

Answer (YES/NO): NO